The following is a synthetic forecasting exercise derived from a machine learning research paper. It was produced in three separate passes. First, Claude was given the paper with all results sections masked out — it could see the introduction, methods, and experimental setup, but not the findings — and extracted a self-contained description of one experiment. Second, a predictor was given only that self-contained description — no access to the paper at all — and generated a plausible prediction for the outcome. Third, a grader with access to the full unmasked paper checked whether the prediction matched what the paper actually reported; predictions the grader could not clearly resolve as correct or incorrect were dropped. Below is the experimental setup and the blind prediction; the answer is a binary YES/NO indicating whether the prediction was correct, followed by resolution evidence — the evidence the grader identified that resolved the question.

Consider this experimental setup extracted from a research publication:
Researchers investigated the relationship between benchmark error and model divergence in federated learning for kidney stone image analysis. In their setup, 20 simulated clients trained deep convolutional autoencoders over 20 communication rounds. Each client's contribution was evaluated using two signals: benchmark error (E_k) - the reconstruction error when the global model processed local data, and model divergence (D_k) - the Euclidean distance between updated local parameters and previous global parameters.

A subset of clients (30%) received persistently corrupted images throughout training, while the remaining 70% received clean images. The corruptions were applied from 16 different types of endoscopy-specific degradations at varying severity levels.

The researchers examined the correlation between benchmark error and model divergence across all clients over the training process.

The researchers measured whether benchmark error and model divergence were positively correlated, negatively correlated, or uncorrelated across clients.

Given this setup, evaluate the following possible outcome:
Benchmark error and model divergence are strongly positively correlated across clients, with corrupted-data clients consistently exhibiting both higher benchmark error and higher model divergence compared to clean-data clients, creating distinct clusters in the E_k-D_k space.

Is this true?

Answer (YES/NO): NO